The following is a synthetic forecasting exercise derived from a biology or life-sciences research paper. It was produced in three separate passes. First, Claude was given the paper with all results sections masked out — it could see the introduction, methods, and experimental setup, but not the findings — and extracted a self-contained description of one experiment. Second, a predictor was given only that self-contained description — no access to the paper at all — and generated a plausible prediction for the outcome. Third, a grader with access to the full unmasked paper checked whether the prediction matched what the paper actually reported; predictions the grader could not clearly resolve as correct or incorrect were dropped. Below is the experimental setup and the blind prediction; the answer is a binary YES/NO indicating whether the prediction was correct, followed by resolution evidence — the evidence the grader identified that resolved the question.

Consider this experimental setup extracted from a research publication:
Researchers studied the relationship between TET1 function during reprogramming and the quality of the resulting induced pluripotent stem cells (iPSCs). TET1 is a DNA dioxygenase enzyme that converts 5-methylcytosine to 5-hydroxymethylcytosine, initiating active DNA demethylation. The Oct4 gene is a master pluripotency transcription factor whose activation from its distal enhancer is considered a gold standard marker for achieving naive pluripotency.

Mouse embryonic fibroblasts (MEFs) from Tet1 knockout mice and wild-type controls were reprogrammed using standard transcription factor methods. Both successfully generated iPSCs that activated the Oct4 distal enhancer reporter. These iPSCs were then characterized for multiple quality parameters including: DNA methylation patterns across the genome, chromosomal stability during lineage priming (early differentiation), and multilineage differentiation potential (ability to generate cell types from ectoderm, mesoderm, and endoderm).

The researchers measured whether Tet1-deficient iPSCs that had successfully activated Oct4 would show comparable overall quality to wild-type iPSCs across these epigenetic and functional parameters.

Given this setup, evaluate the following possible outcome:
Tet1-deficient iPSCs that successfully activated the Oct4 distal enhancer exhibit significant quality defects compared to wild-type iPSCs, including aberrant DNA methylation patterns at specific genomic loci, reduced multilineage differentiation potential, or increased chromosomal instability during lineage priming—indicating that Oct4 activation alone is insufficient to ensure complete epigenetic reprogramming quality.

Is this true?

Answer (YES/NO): YES